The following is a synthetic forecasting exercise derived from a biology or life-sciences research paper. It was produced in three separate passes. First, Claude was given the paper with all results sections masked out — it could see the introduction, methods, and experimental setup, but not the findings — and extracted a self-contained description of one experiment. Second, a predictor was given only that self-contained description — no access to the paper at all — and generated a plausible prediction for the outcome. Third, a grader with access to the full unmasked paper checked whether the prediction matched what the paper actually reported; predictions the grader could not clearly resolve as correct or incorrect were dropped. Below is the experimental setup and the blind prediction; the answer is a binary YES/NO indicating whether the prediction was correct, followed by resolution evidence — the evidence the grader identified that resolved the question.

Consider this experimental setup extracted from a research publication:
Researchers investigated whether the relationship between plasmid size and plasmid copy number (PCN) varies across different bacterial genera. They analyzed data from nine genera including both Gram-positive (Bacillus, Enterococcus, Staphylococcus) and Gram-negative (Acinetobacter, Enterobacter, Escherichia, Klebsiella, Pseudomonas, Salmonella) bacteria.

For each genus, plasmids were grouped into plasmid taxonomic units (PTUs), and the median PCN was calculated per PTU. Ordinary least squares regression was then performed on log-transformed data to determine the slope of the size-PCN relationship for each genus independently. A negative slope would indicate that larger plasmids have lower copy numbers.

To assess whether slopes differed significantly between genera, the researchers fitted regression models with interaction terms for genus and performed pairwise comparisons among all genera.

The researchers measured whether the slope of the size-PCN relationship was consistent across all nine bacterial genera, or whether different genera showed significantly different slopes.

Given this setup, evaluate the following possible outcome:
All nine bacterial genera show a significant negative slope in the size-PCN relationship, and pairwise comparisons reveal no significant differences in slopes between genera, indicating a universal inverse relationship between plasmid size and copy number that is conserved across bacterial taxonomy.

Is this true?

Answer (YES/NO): YES